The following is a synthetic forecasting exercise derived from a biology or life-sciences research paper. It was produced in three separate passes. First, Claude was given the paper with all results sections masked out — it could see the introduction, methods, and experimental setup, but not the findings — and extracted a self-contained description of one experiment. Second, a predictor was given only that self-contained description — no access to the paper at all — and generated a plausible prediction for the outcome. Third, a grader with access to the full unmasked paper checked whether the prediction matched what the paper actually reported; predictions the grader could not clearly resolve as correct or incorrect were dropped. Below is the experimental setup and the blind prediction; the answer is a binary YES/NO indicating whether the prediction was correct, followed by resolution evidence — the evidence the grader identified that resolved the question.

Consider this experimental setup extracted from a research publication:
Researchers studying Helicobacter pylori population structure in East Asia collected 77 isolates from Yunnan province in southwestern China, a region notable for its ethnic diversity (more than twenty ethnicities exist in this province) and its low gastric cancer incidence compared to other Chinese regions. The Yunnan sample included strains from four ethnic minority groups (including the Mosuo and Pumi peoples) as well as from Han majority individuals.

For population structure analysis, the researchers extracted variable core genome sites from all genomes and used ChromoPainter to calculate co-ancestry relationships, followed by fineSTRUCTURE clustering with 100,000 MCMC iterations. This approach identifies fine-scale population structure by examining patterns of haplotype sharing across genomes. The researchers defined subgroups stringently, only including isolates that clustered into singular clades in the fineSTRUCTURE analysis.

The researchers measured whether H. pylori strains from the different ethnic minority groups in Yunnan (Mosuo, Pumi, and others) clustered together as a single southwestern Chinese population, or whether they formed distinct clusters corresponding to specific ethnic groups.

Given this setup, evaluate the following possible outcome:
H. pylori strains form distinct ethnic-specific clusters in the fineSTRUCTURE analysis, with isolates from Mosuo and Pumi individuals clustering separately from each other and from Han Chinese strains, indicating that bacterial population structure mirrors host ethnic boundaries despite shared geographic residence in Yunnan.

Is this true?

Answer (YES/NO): NO